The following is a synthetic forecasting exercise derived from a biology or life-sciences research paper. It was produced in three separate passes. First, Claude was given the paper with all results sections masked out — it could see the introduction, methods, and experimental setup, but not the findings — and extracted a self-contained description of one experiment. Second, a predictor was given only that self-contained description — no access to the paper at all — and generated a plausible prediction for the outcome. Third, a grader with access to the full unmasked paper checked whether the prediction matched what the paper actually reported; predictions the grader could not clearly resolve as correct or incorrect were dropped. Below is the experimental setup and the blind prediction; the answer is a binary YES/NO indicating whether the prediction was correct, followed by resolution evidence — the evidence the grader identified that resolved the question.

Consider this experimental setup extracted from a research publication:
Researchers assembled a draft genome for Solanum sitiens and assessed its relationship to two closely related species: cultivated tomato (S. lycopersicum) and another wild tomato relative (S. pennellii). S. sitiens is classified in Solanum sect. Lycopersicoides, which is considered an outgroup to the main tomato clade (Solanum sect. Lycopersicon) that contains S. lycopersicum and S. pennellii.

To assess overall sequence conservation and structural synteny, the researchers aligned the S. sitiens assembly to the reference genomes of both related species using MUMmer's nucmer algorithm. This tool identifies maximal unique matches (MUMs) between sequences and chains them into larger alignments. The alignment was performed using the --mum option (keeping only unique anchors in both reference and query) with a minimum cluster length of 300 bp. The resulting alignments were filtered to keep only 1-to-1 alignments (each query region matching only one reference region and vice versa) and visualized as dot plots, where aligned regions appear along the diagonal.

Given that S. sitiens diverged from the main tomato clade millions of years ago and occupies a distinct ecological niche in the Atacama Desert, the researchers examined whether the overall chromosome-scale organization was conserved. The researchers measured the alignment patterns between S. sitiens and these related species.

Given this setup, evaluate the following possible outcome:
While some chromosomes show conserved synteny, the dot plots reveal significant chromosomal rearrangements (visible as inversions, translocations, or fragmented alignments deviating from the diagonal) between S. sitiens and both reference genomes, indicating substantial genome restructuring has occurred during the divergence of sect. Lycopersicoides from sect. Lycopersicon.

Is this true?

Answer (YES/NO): NO